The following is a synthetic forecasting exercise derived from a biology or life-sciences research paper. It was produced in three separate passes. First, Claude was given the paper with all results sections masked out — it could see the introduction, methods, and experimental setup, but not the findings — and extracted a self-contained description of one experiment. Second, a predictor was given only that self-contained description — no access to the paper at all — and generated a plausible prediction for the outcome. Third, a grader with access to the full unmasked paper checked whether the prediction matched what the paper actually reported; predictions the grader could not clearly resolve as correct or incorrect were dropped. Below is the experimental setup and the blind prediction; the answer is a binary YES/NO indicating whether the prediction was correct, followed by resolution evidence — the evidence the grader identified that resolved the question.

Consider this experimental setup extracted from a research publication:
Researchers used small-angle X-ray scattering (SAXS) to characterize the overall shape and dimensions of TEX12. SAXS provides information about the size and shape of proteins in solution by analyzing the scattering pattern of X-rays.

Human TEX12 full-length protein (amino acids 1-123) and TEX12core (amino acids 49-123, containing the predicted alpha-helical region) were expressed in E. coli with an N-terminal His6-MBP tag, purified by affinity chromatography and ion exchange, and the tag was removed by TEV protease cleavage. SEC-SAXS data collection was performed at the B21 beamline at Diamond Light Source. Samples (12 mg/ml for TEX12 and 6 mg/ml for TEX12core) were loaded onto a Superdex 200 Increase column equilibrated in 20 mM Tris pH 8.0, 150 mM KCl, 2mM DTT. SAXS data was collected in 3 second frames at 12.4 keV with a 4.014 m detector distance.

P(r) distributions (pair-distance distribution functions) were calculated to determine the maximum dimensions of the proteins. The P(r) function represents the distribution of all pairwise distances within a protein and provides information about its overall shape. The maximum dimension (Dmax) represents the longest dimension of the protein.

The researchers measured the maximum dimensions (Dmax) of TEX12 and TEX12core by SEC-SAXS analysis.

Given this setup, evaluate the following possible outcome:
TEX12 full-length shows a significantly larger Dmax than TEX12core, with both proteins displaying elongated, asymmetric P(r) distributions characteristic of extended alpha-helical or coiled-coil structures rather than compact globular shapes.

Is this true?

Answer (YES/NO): NO